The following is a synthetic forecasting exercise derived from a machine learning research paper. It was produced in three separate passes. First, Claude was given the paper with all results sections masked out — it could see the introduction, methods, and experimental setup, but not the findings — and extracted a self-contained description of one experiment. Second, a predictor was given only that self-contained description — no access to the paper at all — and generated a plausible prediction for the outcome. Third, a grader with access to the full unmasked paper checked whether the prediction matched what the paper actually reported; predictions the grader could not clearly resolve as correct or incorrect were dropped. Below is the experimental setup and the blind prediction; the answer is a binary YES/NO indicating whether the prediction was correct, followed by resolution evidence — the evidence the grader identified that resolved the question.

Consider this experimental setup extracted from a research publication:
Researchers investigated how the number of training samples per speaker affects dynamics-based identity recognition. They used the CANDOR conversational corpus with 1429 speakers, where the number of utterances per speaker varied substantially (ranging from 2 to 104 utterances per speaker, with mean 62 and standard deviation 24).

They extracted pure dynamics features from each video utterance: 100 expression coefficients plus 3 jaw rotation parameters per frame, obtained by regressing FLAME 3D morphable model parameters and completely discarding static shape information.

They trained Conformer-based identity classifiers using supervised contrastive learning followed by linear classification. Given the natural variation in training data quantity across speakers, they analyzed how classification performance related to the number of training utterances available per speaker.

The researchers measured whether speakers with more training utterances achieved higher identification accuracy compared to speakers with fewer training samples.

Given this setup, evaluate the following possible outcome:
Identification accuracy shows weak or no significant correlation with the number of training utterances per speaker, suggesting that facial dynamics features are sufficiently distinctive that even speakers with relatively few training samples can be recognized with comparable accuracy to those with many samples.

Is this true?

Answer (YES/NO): NO